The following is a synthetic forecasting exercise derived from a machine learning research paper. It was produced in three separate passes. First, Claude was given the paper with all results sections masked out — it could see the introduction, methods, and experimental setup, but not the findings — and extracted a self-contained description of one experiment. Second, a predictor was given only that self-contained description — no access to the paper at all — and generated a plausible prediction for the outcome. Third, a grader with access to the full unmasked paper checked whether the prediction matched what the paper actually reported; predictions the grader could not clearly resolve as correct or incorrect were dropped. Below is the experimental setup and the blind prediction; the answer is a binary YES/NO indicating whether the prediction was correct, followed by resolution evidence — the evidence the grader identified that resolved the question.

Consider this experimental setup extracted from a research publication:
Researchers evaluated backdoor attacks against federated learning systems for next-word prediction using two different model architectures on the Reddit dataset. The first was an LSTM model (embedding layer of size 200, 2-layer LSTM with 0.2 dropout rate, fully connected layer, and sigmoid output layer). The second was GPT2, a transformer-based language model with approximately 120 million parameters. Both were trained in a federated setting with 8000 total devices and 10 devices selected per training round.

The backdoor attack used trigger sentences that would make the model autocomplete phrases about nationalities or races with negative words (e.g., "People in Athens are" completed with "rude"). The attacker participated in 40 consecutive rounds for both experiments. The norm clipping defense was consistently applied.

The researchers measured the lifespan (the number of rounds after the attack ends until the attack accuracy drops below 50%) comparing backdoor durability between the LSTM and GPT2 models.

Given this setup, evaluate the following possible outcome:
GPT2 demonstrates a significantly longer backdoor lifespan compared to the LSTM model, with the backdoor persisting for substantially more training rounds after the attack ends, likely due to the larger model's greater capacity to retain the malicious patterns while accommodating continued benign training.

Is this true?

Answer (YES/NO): YES